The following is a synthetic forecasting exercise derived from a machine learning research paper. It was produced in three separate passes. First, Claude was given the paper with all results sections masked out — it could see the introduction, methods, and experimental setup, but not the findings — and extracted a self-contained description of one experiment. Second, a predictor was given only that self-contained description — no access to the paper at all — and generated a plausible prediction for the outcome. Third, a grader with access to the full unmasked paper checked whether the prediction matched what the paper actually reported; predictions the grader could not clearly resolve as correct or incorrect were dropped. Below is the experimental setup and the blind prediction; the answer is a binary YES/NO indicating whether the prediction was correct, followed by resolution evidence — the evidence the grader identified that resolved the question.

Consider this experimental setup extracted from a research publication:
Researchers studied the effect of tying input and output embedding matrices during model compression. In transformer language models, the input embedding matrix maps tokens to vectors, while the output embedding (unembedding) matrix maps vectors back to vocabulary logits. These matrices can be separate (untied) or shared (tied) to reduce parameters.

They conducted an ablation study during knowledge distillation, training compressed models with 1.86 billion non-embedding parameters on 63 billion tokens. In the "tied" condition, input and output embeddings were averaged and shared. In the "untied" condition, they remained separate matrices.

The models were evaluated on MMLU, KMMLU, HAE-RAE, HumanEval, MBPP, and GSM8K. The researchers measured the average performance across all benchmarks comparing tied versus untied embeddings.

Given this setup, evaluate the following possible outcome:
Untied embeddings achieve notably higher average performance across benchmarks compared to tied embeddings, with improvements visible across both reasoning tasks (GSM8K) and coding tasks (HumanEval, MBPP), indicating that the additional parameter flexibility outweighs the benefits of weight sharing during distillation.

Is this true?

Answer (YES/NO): NO